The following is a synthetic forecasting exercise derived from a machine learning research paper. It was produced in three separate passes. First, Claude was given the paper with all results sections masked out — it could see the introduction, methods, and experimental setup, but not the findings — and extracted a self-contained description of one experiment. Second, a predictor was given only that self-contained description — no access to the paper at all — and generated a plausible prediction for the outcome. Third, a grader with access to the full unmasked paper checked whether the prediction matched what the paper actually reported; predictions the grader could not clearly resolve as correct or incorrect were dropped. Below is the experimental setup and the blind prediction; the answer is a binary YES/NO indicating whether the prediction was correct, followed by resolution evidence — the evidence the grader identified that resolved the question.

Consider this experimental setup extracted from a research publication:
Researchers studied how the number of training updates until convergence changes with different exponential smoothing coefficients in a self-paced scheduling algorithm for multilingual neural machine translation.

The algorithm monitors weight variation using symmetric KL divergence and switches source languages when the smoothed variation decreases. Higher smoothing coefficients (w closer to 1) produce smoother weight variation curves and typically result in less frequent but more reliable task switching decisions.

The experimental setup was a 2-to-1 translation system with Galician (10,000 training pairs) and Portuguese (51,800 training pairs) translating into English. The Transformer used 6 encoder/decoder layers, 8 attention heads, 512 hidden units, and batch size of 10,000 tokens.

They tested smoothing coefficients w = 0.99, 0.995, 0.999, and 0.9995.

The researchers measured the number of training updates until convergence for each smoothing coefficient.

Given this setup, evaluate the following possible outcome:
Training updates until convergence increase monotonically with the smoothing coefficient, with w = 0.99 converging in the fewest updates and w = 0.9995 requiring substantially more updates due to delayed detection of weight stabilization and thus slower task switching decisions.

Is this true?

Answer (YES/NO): NO